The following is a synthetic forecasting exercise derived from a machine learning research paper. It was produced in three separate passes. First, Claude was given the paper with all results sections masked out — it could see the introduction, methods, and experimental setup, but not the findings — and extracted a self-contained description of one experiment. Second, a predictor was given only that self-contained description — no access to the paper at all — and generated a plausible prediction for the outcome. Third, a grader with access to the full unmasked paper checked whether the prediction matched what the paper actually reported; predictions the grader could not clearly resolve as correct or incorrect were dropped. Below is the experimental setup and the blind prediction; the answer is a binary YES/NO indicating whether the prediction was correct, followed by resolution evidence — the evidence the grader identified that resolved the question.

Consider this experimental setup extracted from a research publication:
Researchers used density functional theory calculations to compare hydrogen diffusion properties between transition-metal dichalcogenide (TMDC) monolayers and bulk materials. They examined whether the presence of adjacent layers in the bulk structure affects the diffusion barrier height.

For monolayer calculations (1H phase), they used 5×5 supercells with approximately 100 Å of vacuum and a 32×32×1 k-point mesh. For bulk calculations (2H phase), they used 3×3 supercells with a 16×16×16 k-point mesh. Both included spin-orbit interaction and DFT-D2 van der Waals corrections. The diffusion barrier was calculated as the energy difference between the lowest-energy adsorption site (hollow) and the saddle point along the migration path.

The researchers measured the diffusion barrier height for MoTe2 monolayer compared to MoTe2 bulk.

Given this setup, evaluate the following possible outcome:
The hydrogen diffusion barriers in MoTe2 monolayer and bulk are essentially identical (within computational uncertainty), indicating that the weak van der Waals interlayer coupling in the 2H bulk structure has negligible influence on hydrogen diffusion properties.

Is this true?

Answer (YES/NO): YES